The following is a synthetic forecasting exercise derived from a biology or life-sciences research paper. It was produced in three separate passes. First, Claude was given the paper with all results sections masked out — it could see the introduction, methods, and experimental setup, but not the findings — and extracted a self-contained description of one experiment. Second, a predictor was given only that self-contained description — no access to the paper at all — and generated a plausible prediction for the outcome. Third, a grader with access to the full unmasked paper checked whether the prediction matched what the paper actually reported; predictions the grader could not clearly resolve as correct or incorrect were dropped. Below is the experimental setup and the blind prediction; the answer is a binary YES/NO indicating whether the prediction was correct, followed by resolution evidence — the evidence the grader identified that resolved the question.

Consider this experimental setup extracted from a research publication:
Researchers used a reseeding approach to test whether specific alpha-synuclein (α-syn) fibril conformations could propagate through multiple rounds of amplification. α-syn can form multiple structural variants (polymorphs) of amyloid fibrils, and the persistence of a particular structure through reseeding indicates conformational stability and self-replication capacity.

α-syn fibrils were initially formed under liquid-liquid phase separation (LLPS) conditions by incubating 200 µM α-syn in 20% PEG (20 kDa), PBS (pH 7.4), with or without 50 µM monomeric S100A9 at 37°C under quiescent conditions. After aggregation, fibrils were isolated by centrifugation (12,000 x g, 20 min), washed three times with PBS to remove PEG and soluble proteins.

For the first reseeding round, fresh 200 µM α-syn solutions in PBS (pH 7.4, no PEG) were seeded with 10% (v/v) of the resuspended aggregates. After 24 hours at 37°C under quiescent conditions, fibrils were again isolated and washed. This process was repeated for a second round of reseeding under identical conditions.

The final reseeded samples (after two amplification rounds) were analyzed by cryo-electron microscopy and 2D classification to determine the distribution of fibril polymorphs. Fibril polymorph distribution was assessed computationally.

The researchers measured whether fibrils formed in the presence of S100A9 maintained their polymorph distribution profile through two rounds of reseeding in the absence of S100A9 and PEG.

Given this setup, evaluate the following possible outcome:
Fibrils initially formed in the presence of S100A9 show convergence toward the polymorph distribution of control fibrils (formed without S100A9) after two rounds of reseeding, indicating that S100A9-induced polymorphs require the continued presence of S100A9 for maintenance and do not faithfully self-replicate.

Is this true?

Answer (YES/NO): NO